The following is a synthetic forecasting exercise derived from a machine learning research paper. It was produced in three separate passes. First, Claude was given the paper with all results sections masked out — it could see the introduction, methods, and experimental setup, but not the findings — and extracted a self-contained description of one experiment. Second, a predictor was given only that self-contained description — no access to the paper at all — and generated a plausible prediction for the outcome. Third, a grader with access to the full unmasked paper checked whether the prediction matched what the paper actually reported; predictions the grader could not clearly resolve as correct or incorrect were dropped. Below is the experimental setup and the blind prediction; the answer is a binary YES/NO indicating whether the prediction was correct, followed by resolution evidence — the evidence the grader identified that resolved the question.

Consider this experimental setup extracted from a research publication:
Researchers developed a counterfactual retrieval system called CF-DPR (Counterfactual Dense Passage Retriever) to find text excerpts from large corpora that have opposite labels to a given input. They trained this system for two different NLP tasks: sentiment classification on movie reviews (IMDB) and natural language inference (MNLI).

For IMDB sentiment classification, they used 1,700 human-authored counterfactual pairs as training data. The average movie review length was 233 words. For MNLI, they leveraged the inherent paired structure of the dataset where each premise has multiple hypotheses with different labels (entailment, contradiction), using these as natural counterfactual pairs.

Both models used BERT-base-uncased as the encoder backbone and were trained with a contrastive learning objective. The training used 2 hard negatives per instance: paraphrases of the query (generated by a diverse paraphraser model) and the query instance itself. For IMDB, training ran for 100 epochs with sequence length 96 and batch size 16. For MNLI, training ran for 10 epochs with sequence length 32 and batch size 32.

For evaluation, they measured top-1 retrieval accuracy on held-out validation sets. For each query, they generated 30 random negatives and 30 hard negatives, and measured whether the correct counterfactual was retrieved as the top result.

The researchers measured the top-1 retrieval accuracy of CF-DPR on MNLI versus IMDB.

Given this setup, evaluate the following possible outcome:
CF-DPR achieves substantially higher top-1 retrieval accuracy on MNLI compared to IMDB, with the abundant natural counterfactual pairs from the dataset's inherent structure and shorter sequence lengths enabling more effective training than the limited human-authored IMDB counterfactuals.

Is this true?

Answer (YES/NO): YES